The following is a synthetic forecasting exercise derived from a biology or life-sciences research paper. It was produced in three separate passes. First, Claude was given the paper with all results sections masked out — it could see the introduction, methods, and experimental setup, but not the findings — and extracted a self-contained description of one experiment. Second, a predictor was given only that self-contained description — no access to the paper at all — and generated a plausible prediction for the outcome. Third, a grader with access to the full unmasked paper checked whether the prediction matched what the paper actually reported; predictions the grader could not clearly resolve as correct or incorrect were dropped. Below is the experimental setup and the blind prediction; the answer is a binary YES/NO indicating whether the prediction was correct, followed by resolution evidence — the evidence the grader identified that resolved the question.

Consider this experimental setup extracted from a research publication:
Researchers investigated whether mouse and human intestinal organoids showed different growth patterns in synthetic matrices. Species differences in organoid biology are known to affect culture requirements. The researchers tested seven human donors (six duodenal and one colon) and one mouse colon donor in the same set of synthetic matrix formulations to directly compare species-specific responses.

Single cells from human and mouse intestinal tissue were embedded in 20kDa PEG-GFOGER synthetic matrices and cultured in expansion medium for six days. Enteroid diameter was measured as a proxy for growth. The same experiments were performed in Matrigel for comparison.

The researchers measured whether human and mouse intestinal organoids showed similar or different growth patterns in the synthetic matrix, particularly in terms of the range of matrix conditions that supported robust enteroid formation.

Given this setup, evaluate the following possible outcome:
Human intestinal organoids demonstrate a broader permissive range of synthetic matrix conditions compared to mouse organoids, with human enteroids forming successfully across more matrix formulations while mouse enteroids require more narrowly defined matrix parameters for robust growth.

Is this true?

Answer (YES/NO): NO